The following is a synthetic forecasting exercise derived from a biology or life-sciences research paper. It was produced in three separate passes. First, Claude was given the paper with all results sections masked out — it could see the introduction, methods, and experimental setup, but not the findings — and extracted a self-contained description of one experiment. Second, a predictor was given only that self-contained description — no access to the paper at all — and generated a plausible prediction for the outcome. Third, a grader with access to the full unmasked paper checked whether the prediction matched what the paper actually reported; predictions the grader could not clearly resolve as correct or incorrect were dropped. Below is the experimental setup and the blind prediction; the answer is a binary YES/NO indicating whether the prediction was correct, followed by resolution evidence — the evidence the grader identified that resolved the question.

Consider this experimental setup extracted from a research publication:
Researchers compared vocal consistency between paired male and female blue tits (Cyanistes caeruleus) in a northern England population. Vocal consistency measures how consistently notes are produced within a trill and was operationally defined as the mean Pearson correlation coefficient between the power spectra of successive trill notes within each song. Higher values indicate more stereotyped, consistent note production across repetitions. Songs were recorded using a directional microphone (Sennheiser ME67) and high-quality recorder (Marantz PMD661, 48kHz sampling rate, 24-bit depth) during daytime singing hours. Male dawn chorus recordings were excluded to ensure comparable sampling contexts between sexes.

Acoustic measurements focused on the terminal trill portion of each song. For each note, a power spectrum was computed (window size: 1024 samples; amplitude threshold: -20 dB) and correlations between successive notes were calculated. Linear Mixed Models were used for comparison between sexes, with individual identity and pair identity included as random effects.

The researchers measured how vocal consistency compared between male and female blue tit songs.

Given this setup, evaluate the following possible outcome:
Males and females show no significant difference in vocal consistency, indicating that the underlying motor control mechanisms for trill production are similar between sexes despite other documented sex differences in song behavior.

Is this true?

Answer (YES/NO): NO